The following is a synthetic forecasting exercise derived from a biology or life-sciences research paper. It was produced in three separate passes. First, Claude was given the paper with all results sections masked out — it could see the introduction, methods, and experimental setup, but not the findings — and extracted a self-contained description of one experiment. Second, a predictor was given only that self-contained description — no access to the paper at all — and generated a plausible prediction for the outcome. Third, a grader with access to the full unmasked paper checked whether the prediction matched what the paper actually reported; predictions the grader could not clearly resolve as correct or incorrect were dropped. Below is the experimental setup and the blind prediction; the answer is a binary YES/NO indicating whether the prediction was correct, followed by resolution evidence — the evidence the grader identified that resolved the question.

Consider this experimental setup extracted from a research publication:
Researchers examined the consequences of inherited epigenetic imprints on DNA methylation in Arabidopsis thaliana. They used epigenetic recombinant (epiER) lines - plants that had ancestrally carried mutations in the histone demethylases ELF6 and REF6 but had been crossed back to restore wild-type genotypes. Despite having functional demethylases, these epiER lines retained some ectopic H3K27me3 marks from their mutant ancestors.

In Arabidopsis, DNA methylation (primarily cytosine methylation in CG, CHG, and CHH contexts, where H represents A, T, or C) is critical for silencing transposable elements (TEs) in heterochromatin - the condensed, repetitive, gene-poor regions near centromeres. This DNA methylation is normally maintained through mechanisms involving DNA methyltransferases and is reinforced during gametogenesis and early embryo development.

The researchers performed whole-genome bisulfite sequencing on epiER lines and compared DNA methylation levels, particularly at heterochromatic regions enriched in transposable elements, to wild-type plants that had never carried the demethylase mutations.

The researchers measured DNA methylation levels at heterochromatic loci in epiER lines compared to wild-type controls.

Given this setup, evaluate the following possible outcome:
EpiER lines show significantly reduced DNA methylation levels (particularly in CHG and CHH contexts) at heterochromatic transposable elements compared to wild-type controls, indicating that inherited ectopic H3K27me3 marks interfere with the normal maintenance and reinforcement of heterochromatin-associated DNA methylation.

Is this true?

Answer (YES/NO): NO